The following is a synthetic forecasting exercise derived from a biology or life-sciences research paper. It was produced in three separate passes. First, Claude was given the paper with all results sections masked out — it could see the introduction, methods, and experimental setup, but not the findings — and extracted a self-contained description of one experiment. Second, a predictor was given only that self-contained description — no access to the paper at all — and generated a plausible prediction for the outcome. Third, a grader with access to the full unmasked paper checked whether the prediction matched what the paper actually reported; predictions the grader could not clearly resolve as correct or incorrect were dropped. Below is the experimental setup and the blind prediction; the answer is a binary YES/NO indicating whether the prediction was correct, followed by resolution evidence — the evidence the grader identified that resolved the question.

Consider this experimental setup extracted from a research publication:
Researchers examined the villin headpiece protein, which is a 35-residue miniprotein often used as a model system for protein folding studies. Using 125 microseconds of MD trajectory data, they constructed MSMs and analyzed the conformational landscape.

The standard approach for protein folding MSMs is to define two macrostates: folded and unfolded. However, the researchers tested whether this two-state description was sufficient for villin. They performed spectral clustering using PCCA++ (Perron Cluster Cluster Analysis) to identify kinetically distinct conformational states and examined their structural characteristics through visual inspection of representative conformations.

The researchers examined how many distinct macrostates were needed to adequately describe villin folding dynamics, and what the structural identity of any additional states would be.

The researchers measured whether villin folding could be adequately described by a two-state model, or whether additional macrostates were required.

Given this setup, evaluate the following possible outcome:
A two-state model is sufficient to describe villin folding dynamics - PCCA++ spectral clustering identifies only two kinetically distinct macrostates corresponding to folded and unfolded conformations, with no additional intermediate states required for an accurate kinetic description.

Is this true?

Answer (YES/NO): NO